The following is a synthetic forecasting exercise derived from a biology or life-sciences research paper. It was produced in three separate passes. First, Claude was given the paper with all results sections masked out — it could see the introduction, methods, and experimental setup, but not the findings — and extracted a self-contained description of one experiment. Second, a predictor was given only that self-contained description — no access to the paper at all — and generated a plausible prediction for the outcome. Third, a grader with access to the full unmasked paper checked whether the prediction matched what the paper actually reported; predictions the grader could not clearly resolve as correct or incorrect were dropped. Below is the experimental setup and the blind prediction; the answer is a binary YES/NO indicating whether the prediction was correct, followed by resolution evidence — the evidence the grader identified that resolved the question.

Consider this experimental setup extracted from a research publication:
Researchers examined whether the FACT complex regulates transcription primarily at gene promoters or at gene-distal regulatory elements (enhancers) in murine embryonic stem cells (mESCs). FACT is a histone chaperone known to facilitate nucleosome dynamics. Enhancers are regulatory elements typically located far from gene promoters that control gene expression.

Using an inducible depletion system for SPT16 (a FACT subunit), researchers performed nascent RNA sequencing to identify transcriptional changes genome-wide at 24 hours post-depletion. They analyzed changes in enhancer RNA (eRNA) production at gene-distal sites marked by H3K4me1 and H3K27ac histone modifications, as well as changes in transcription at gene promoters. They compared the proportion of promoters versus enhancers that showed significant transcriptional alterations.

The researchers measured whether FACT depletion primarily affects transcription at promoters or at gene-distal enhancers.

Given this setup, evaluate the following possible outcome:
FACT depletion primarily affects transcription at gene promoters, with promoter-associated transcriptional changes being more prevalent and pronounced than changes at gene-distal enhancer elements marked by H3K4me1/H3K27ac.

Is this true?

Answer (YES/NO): NO